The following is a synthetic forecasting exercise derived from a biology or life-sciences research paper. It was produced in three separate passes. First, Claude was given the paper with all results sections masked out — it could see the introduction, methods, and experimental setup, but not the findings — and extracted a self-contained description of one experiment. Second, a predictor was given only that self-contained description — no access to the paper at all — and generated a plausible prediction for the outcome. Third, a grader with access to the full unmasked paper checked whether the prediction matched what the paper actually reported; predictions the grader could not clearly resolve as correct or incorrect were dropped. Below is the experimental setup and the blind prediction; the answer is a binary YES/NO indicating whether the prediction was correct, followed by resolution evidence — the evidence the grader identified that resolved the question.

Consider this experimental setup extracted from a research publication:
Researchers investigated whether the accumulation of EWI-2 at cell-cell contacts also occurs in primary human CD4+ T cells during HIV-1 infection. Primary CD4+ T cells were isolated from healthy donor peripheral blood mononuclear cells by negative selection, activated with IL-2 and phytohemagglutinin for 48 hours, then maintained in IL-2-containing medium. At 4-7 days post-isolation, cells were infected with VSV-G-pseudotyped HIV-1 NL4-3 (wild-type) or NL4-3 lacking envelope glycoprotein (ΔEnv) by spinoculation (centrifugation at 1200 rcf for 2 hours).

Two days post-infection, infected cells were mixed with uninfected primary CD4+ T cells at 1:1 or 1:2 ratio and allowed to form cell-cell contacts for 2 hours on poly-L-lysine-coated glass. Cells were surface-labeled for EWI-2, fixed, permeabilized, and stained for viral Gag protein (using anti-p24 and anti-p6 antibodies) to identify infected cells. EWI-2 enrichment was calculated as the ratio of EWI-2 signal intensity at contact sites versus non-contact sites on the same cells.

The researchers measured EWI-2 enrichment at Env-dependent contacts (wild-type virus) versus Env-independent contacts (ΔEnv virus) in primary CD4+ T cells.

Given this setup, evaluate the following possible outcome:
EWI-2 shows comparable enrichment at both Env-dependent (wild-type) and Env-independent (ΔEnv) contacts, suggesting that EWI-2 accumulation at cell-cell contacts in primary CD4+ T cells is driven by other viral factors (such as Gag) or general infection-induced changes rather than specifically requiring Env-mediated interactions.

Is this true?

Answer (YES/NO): NO